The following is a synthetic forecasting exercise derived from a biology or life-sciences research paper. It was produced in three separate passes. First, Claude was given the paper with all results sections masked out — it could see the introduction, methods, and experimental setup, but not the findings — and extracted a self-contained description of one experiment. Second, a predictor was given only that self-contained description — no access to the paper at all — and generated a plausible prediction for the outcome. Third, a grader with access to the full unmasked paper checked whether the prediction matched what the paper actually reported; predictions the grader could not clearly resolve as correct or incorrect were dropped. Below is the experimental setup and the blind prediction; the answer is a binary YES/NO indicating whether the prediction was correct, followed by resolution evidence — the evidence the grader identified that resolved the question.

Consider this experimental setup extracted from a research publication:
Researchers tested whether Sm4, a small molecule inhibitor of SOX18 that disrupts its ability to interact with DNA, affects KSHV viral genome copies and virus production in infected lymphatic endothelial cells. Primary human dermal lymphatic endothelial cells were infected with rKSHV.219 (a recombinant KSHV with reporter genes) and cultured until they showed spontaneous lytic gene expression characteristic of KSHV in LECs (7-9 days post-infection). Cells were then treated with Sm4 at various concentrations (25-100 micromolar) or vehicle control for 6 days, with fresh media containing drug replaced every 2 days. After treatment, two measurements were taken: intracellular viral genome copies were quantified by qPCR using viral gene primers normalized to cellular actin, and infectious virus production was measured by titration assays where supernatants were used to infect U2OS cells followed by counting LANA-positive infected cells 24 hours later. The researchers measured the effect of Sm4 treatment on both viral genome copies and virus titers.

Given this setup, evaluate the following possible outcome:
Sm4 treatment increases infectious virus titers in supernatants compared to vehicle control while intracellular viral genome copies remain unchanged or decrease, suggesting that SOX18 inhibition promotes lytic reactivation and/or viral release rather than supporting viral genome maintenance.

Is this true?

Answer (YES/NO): NO